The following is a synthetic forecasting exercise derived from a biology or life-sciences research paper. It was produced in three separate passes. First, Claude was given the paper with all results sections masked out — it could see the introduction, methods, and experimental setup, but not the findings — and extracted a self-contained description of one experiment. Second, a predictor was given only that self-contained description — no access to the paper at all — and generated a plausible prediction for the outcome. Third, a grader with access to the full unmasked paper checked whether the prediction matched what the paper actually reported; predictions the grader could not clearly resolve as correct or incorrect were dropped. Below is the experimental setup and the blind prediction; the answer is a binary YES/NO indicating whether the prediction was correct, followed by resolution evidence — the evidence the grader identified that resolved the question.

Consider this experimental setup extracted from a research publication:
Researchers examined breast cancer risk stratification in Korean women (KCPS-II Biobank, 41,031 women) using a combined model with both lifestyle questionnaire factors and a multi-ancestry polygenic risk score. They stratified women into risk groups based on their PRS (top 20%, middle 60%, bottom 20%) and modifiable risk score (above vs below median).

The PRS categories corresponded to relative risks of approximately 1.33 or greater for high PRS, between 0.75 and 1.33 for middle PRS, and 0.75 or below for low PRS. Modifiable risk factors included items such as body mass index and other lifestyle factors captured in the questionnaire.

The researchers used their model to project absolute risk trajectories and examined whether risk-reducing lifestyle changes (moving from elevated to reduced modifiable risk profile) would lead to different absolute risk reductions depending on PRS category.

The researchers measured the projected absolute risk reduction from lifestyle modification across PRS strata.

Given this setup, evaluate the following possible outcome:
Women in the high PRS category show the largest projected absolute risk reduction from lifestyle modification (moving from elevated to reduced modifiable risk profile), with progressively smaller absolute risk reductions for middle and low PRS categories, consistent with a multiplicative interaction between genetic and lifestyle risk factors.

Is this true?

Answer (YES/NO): YES